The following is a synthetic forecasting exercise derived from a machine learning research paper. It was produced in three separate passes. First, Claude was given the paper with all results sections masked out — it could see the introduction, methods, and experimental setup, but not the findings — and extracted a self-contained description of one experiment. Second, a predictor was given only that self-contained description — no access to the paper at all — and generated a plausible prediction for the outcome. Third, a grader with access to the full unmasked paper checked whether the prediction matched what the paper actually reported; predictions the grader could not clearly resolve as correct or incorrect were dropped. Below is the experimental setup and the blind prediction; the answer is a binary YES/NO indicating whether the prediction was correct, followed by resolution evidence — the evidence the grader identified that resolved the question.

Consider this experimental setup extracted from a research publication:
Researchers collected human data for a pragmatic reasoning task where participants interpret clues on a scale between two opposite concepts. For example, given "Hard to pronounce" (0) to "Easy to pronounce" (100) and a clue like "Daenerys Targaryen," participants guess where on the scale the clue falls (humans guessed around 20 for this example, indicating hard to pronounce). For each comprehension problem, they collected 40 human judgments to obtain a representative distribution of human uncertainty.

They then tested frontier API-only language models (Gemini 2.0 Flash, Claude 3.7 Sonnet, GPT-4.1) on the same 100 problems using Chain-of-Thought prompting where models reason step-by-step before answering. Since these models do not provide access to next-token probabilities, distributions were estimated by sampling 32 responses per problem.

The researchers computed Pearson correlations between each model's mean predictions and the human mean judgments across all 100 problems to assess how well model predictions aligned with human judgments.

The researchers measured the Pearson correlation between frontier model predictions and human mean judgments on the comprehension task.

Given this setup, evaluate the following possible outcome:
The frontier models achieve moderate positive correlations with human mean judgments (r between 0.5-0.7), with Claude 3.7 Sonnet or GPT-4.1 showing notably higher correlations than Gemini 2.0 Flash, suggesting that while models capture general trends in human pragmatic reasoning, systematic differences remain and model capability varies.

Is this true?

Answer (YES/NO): NO